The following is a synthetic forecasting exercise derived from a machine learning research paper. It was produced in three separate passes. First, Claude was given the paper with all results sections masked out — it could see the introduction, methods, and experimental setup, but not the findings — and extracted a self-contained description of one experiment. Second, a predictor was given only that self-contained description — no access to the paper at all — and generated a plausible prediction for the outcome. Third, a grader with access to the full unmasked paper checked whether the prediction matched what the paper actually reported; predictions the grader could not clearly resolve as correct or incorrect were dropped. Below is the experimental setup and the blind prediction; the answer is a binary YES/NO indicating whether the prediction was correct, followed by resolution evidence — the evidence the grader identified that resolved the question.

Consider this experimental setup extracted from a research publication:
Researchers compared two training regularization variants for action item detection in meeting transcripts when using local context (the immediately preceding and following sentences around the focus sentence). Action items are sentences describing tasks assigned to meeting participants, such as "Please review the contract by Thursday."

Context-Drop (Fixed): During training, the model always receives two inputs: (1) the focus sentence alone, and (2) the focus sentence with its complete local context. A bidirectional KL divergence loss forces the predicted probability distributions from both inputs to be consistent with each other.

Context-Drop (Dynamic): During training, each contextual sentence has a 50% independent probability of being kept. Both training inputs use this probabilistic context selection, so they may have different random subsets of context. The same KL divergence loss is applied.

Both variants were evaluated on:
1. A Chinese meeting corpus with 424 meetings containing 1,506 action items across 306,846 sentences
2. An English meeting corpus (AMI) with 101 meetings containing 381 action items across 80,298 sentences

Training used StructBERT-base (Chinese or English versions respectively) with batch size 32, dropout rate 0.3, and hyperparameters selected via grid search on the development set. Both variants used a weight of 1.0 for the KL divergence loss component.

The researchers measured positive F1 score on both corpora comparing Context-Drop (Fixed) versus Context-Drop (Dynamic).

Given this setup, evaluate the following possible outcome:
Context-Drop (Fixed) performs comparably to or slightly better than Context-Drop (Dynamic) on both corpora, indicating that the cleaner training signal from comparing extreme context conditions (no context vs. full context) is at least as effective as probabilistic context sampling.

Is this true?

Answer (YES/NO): NO